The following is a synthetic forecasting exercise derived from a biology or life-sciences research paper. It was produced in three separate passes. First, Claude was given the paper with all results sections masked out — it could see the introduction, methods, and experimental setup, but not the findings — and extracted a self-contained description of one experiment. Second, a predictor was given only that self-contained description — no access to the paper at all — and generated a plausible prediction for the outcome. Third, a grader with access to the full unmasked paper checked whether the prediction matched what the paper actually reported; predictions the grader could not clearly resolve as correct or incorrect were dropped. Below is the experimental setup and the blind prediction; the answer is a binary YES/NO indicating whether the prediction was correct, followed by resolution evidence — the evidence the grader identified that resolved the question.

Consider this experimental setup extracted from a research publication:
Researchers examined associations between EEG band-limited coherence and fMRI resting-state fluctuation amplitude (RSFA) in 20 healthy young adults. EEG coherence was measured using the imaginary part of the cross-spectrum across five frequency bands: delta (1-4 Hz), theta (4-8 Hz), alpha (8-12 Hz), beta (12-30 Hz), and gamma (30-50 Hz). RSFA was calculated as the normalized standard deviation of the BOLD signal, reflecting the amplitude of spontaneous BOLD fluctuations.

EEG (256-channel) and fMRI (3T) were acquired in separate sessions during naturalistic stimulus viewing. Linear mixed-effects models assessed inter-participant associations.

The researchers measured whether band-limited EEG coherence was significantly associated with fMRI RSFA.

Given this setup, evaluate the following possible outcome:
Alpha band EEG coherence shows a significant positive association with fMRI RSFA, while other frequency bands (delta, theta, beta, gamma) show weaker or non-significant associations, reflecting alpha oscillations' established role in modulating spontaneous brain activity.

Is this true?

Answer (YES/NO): NO